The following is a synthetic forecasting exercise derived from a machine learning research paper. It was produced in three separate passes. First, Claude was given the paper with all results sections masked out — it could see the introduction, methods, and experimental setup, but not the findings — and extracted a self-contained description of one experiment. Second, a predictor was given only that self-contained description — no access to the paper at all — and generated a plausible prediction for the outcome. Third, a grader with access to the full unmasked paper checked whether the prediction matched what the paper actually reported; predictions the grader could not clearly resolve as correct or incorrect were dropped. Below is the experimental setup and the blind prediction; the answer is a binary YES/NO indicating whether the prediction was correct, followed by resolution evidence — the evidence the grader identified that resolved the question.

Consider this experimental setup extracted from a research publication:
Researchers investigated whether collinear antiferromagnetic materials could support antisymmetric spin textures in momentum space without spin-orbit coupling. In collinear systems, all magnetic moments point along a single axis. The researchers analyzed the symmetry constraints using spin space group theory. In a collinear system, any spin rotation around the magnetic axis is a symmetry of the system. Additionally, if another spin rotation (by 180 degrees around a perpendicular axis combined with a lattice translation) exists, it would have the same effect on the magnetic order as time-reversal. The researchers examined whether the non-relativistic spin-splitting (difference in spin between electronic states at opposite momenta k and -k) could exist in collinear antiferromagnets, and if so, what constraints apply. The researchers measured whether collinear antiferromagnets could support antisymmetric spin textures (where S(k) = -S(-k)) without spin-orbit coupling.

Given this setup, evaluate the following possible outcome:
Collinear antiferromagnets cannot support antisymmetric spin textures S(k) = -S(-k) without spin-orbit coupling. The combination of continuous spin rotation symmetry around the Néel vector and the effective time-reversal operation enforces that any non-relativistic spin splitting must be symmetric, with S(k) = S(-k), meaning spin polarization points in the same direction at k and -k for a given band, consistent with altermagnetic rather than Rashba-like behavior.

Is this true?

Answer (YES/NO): YES